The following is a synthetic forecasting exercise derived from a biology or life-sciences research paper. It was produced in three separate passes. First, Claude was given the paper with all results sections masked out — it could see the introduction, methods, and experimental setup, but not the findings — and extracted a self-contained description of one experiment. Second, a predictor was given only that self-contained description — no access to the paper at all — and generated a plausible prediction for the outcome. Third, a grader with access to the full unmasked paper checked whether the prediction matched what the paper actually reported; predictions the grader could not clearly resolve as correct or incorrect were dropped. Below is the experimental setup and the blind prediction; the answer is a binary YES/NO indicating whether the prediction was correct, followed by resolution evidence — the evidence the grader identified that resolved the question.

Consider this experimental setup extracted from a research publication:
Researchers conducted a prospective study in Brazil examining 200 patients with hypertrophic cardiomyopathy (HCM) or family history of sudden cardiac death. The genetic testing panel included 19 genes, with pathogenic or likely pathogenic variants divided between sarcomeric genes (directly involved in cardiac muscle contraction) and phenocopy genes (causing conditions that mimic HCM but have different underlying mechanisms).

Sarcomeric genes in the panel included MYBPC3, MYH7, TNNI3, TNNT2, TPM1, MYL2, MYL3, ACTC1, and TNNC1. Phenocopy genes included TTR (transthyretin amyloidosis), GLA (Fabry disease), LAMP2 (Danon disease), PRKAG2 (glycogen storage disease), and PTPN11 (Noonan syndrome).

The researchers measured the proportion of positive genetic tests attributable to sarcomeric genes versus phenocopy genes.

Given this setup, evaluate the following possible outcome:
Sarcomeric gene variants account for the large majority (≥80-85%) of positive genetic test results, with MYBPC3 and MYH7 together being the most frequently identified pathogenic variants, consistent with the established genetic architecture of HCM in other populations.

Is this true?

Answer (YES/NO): NO